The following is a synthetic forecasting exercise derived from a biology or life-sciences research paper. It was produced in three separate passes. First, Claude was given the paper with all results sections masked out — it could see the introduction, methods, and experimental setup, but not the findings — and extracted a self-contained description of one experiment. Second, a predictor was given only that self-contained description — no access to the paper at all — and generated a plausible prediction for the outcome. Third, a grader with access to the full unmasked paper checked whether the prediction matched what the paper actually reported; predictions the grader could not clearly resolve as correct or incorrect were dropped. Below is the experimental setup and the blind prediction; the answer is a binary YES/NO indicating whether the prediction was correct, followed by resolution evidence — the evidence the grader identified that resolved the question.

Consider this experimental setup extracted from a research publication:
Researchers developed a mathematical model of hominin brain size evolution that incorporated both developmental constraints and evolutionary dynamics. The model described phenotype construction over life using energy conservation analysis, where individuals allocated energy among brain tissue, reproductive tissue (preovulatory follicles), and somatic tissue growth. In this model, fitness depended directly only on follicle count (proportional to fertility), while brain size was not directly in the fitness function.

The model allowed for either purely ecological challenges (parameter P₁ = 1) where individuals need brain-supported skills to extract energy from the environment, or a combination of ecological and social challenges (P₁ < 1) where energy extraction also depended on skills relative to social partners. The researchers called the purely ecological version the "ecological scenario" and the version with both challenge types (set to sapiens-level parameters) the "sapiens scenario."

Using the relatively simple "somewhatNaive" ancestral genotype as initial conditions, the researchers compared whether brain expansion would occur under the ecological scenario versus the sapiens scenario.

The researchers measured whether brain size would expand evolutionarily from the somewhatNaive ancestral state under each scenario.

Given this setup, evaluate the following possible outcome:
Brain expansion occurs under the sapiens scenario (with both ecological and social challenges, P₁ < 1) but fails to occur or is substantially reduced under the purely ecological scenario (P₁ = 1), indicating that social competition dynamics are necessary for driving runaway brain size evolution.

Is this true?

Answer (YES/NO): NO